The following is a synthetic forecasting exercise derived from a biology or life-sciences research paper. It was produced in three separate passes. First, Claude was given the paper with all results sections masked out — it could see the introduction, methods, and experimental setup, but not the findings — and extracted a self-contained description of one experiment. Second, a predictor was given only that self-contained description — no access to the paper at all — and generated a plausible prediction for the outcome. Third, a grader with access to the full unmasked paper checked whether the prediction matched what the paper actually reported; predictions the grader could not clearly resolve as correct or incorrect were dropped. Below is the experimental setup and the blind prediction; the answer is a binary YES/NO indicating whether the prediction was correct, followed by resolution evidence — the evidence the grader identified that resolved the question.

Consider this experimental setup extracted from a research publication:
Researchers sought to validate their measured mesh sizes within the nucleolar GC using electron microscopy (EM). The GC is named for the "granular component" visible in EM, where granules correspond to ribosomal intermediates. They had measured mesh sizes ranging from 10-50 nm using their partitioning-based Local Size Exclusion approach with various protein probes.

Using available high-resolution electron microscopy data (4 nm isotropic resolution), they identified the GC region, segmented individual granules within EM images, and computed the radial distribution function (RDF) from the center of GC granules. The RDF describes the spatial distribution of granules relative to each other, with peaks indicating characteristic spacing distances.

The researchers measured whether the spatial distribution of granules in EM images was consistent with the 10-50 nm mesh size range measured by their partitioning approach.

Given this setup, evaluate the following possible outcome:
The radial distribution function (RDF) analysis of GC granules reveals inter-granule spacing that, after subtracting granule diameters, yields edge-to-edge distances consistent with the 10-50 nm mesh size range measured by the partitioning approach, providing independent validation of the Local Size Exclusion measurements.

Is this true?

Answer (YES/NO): YES